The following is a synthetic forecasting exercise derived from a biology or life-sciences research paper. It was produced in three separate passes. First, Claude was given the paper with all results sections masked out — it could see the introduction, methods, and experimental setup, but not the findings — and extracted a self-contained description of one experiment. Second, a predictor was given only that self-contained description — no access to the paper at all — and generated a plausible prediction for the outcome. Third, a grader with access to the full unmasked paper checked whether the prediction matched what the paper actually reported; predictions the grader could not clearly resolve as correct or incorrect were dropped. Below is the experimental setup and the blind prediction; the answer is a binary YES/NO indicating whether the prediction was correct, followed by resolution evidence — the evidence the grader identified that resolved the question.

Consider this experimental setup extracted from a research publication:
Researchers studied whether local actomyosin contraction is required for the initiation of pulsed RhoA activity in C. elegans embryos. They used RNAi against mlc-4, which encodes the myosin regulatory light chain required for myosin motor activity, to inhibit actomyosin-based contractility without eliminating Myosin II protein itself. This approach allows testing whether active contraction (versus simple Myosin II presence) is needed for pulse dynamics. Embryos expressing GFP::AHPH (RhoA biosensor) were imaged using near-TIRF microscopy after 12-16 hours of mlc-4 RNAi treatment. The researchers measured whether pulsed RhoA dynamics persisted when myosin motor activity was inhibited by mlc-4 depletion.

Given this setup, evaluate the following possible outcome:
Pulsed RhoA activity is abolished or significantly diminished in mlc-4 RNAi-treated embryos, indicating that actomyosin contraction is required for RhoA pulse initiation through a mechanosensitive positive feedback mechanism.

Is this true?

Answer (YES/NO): NO